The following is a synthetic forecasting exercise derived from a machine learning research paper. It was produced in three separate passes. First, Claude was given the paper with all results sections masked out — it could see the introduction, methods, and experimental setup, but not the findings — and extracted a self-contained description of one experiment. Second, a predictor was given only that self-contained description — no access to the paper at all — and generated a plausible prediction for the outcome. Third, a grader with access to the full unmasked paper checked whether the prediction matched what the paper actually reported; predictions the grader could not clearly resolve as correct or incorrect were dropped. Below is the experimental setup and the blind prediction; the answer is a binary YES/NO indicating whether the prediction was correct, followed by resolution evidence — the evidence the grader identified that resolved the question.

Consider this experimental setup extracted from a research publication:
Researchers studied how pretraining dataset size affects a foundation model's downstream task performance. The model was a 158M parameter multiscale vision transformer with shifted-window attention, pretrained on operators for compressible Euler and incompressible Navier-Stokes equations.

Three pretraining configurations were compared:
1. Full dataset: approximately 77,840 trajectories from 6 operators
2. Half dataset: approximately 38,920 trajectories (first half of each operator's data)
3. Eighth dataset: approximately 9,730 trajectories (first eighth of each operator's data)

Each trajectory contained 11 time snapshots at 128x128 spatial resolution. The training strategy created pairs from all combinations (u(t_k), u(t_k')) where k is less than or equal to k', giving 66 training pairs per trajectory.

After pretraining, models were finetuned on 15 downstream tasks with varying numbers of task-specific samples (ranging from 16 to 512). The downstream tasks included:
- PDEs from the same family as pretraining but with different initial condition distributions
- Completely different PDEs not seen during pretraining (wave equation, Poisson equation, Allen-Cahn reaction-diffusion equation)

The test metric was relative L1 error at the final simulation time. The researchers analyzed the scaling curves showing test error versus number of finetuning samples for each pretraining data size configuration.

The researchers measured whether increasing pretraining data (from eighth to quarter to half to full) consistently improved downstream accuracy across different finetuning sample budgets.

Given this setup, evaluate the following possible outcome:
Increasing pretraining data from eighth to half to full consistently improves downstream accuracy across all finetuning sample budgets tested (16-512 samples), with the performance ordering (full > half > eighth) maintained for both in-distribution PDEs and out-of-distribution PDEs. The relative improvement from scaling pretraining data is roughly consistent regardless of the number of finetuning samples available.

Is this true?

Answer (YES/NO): NO